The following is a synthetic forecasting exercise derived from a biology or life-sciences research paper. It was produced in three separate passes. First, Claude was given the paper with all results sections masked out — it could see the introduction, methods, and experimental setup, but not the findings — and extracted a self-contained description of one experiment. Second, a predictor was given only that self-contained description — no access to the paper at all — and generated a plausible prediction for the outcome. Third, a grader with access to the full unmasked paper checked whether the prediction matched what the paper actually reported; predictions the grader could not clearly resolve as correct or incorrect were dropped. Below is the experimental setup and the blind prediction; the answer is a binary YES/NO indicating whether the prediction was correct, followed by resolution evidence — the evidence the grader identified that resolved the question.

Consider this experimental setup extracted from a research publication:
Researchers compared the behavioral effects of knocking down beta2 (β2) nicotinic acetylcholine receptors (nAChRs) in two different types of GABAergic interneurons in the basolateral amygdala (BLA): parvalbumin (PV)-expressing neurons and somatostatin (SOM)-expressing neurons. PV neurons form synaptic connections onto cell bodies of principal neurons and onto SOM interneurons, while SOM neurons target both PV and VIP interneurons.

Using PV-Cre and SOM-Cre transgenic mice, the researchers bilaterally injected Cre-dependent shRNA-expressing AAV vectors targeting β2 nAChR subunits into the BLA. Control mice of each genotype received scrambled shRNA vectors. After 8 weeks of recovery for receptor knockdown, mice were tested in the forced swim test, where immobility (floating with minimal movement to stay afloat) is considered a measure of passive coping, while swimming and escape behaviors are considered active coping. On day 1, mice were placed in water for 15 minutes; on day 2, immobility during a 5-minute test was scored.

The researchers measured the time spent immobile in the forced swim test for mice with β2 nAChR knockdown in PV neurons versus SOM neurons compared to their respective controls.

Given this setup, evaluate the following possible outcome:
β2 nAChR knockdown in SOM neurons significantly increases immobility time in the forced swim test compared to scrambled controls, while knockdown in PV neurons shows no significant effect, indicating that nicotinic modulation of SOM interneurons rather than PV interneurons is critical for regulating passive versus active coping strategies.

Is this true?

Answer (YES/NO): NO